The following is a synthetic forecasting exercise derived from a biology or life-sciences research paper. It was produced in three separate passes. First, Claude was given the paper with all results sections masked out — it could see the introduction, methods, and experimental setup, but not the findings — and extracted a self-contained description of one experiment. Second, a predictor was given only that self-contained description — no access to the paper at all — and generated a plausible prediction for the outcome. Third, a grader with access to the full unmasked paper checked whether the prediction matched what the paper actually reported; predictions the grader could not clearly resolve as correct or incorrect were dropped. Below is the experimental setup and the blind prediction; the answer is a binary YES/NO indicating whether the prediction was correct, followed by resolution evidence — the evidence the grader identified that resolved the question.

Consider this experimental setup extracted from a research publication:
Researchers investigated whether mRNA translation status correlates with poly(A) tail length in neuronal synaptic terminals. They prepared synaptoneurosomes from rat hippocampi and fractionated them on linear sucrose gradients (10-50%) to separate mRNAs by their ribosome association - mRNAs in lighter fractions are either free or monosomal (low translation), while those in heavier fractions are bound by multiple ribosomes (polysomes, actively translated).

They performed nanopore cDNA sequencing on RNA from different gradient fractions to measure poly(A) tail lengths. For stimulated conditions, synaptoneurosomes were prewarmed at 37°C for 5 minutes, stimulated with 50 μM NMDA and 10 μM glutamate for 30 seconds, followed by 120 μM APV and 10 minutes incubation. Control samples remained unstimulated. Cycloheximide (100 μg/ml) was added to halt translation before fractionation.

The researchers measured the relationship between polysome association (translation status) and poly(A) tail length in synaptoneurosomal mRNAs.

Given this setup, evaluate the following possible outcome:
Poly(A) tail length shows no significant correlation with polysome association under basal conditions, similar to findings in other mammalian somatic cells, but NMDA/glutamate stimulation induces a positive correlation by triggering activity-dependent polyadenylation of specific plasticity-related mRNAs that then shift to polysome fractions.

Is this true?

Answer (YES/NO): NO